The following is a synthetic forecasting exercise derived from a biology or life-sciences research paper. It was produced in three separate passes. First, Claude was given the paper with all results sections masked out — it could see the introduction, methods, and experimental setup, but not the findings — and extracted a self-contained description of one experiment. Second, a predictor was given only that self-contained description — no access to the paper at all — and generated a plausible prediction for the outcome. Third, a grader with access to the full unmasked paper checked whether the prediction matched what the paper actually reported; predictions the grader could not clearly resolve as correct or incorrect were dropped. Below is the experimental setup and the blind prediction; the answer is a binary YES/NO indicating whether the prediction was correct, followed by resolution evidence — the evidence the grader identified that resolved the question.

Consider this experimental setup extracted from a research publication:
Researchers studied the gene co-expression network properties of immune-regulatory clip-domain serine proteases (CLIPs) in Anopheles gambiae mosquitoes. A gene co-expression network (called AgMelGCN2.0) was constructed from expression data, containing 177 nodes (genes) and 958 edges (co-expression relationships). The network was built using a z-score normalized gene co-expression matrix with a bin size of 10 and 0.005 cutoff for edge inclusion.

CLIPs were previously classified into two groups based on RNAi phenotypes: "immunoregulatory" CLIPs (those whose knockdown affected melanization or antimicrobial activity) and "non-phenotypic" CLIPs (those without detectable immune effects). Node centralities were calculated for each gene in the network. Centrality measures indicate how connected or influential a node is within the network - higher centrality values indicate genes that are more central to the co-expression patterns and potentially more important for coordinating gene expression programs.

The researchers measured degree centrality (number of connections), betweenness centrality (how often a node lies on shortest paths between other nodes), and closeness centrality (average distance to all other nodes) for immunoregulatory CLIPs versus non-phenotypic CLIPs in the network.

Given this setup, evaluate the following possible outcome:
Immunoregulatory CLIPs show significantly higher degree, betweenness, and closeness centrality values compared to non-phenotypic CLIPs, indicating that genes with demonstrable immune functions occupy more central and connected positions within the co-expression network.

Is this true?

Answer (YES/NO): NO